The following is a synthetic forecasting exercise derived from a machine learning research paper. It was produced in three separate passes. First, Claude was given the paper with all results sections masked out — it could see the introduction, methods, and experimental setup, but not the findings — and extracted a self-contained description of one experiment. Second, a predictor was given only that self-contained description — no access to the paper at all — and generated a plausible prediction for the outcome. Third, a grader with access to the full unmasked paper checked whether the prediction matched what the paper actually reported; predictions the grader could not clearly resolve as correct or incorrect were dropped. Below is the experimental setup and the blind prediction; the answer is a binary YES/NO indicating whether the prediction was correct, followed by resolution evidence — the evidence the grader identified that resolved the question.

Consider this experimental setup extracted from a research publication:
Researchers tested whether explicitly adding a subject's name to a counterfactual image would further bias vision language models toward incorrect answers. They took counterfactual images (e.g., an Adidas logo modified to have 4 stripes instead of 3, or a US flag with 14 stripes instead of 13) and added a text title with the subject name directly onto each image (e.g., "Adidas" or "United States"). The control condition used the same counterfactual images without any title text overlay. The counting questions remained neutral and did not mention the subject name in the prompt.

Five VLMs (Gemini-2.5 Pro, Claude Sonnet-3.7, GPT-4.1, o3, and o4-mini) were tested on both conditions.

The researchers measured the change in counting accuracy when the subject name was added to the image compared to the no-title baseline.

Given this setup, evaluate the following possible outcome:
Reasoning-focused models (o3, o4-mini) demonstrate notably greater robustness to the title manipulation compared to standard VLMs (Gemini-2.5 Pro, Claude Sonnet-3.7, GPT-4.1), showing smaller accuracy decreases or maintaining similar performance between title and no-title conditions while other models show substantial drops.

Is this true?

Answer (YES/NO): NO